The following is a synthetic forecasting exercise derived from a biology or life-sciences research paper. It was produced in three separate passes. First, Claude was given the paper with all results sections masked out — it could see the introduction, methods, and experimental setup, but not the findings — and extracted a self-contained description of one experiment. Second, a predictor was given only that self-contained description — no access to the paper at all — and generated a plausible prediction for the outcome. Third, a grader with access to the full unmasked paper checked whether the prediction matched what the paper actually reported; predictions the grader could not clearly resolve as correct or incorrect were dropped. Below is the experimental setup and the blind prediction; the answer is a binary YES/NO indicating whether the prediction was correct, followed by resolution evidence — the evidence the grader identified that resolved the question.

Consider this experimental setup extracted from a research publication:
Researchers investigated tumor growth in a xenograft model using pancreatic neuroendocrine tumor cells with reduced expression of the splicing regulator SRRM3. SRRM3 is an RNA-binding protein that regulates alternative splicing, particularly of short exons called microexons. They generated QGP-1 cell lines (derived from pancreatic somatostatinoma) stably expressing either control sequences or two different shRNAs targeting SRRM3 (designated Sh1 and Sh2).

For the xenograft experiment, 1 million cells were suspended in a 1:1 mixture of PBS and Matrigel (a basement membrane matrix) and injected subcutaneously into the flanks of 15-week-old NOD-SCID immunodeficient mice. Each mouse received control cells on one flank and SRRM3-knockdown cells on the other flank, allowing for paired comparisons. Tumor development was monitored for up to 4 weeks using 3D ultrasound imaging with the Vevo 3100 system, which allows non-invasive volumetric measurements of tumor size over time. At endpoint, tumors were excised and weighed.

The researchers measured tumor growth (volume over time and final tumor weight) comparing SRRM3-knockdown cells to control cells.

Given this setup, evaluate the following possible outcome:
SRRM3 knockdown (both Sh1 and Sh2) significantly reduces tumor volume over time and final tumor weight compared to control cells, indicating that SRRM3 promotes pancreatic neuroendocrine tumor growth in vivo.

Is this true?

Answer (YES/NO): YES